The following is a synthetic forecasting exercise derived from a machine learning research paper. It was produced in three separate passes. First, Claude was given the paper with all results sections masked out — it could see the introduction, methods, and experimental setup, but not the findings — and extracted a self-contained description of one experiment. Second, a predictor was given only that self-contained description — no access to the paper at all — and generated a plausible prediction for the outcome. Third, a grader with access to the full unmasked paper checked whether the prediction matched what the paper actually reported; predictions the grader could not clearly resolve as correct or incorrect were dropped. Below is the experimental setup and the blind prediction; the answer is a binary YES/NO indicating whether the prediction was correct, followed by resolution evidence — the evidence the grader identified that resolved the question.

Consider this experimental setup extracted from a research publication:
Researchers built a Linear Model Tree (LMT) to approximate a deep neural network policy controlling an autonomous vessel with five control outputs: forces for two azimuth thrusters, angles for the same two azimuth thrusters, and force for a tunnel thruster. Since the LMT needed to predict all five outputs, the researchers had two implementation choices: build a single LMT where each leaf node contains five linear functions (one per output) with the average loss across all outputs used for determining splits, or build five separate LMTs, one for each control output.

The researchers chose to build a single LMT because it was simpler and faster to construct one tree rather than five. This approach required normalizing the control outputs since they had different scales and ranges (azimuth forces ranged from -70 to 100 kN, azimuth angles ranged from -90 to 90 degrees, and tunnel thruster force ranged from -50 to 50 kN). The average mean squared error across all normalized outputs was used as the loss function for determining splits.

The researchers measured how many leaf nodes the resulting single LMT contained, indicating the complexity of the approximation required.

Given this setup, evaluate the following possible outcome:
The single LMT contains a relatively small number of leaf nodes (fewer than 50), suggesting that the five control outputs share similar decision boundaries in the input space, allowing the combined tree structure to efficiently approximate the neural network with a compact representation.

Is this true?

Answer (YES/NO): NO